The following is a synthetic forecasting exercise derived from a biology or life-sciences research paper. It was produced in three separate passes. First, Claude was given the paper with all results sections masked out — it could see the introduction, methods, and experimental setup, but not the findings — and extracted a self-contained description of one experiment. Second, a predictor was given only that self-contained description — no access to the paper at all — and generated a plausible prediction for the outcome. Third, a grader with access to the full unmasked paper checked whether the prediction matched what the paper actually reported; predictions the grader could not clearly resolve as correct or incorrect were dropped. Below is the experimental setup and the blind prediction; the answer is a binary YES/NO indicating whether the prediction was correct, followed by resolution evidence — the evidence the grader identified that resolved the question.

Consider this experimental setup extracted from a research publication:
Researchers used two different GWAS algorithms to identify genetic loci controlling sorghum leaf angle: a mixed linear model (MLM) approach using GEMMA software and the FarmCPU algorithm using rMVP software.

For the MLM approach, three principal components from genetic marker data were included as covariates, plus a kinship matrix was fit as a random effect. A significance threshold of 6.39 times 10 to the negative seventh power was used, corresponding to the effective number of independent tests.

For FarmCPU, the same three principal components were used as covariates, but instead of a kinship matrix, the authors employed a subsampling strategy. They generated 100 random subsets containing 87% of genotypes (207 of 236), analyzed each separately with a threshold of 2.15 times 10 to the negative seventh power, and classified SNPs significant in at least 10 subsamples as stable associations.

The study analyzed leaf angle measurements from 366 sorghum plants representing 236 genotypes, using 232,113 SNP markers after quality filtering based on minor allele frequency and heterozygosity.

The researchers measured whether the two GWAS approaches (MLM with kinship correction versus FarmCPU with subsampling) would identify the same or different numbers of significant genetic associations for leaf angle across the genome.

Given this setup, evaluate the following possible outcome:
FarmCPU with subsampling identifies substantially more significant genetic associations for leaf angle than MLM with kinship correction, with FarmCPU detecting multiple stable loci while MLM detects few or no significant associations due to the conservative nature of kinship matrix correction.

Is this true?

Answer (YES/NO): YES